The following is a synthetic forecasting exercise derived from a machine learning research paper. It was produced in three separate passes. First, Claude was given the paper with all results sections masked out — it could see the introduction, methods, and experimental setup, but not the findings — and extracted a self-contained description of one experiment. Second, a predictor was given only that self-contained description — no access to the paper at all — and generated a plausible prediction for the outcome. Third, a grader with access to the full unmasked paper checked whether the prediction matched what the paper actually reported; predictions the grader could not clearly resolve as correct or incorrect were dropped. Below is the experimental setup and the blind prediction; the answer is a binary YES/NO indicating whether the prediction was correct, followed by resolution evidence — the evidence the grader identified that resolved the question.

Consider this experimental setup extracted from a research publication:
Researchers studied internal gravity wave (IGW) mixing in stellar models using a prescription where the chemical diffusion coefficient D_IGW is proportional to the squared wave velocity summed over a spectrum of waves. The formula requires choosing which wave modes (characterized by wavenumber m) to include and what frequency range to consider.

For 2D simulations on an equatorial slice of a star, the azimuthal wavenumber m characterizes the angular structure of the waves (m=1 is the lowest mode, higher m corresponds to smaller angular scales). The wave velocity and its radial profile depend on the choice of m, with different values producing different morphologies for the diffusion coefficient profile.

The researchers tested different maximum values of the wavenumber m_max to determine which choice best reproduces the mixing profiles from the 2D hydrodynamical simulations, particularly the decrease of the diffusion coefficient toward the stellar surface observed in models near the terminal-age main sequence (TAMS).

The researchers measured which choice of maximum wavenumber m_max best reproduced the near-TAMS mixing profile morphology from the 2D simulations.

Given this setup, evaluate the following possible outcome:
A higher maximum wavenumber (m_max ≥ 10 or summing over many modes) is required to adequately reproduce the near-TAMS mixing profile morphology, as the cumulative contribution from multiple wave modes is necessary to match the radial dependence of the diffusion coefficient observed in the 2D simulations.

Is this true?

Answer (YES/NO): NO